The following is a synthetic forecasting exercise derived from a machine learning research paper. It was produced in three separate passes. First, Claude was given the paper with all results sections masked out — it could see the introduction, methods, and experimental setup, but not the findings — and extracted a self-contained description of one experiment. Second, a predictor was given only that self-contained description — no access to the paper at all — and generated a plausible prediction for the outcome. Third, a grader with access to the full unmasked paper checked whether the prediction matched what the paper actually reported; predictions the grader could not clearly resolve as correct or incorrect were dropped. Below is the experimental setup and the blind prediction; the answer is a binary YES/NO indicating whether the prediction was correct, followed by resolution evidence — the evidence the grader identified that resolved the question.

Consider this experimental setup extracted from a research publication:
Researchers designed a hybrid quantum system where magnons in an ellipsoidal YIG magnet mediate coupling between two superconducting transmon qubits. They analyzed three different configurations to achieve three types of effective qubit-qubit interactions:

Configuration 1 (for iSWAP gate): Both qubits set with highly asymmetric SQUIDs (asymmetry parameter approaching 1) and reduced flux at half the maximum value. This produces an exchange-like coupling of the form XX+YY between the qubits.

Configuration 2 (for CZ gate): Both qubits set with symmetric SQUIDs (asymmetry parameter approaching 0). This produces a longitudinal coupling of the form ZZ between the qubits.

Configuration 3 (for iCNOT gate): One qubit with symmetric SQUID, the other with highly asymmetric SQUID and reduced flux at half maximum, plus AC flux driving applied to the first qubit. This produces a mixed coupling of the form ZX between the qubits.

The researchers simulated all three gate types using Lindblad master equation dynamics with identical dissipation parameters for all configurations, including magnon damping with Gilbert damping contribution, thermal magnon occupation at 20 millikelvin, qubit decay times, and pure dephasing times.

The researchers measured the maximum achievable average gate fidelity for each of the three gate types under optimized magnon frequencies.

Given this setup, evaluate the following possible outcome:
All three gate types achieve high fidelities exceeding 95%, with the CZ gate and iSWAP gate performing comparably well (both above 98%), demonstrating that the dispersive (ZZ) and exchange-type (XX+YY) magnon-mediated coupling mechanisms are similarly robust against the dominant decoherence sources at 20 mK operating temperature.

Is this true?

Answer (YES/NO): NO